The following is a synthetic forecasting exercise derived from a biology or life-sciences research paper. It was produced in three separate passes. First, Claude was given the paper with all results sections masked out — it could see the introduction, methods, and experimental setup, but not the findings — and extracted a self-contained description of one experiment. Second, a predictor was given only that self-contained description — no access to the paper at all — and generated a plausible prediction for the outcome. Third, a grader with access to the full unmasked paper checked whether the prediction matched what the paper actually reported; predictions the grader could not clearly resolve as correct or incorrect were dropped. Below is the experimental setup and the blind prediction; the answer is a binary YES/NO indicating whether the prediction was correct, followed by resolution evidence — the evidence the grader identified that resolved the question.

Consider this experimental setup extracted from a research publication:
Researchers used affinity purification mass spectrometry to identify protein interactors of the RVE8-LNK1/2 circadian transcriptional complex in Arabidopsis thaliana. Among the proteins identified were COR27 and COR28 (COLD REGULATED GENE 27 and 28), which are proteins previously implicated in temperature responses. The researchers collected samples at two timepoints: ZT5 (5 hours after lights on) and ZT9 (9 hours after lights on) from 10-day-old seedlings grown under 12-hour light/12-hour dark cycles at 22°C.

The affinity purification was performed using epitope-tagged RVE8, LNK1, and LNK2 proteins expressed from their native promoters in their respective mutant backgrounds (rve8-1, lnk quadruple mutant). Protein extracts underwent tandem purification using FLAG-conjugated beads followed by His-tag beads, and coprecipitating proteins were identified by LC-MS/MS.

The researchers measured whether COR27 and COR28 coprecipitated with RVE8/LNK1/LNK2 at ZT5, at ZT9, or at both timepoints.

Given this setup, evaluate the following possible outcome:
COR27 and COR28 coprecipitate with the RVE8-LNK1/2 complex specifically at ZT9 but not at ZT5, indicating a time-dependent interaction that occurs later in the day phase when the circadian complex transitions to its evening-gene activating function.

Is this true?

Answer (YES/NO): YES